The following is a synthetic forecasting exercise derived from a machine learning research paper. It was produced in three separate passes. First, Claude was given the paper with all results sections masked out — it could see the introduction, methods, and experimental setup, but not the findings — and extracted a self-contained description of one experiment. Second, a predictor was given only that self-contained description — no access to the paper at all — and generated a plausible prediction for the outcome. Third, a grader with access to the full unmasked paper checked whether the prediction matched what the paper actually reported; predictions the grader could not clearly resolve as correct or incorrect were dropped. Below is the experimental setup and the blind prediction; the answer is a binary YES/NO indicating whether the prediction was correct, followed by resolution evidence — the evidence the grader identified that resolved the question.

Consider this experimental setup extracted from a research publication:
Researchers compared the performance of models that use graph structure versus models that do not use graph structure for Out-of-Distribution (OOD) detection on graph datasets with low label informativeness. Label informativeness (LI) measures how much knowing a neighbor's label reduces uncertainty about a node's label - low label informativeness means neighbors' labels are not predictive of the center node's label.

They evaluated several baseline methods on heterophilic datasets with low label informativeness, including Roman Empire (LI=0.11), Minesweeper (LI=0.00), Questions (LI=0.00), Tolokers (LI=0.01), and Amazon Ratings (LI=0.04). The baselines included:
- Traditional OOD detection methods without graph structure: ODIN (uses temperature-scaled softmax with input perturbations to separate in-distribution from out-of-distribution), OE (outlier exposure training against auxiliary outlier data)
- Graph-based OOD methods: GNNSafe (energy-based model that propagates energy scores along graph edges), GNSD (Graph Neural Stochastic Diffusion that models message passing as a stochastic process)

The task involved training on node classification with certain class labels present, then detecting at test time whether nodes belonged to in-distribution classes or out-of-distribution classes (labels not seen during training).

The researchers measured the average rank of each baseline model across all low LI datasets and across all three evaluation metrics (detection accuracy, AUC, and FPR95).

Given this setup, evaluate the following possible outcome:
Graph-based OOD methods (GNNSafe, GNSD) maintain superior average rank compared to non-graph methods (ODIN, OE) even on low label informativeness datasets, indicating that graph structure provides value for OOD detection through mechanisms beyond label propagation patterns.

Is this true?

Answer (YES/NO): NO